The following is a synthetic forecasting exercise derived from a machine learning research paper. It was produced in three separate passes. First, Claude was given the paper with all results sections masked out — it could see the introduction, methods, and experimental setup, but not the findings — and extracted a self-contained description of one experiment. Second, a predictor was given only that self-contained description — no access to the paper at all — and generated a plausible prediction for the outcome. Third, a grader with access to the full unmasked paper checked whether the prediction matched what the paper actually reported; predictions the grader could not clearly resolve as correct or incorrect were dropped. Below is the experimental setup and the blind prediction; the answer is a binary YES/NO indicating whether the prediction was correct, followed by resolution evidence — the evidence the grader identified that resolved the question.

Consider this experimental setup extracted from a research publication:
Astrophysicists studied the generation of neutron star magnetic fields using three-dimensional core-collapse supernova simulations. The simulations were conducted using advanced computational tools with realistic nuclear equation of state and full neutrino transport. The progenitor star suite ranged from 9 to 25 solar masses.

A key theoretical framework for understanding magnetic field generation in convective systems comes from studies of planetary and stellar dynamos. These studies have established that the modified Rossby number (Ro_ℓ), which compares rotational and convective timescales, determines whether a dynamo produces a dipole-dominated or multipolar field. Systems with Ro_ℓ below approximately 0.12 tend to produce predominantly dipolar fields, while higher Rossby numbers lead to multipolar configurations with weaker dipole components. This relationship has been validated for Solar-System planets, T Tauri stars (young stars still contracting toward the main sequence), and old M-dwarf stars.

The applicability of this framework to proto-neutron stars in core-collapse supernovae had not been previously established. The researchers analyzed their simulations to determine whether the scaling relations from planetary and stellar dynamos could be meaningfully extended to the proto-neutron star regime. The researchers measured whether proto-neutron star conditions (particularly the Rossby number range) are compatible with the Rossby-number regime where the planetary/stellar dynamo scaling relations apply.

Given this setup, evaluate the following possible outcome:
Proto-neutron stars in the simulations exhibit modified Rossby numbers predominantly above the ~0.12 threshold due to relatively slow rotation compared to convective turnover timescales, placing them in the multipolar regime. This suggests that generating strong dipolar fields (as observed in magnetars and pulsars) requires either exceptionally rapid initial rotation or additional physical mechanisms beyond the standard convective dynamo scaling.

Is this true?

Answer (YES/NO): NO